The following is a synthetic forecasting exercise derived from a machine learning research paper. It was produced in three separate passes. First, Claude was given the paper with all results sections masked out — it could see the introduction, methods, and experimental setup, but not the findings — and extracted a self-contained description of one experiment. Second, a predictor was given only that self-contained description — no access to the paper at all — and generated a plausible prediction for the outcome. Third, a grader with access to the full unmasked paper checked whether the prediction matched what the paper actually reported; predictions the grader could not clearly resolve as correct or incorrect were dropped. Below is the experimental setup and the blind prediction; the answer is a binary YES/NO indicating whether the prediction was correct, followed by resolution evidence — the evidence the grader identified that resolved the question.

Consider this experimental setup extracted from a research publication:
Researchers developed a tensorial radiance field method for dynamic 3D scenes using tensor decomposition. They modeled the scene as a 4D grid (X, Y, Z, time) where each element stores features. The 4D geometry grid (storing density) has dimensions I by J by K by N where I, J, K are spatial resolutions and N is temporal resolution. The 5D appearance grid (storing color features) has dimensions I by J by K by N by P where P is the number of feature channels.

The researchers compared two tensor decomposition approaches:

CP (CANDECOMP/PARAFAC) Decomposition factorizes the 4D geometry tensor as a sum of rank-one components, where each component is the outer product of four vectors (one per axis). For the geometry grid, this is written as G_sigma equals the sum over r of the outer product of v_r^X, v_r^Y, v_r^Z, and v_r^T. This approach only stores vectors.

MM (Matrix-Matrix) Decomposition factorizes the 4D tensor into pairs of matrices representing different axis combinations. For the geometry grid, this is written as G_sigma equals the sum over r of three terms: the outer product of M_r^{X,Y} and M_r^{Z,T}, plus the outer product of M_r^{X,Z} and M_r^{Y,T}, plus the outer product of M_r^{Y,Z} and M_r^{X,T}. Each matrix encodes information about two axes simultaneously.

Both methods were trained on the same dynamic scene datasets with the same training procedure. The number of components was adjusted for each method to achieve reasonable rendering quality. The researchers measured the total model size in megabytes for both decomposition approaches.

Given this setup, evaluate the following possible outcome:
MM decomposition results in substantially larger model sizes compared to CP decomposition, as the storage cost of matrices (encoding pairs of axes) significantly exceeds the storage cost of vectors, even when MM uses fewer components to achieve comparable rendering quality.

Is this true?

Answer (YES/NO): YES